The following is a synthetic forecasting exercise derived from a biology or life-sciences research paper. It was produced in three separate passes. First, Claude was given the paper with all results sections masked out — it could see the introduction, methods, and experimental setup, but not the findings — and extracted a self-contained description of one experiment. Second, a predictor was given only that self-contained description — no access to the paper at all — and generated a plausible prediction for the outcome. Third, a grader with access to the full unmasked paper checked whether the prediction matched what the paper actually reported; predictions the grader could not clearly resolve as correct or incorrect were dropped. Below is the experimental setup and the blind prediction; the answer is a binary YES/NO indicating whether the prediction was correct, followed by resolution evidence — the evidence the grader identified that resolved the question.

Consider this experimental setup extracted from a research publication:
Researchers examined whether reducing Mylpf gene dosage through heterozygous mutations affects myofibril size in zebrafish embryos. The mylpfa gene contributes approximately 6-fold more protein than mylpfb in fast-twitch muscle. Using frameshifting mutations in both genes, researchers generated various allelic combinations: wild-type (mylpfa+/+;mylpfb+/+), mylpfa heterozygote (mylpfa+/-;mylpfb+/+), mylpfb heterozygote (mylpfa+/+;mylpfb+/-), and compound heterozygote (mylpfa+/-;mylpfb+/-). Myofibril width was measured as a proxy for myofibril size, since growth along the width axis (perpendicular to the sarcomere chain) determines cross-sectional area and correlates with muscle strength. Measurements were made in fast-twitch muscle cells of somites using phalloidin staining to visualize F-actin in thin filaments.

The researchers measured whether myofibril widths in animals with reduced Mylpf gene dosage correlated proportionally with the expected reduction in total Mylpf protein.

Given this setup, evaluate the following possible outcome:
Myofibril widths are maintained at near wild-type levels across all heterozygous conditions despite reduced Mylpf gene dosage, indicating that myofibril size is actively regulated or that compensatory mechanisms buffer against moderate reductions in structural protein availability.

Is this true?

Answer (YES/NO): NO